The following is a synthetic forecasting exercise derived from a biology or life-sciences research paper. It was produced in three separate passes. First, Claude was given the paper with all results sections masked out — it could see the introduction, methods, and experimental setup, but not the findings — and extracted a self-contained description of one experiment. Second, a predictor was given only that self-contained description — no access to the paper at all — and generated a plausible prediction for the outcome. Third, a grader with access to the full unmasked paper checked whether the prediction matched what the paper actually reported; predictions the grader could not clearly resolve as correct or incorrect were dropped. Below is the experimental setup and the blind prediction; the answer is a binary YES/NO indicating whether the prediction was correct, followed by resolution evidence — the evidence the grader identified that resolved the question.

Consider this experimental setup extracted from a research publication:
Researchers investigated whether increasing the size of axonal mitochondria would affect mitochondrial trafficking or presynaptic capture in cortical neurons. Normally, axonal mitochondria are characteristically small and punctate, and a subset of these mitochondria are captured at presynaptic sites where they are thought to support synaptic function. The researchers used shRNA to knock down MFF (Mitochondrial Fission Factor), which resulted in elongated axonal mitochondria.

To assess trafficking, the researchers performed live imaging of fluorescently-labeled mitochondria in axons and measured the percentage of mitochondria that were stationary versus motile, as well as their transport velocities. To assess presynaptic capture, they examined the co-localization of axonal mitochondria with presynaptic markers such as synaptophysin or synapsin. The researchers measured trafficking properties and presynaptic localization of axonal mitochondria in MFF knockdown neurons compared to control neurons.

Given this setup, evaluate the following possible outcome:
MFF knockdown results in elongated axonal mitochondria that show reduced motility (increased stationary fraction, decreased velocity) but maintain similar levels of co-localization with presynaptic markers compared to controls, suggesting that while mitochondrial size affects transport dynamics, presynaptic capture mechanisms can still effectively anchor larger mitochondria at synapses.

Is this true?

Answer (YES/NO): NO